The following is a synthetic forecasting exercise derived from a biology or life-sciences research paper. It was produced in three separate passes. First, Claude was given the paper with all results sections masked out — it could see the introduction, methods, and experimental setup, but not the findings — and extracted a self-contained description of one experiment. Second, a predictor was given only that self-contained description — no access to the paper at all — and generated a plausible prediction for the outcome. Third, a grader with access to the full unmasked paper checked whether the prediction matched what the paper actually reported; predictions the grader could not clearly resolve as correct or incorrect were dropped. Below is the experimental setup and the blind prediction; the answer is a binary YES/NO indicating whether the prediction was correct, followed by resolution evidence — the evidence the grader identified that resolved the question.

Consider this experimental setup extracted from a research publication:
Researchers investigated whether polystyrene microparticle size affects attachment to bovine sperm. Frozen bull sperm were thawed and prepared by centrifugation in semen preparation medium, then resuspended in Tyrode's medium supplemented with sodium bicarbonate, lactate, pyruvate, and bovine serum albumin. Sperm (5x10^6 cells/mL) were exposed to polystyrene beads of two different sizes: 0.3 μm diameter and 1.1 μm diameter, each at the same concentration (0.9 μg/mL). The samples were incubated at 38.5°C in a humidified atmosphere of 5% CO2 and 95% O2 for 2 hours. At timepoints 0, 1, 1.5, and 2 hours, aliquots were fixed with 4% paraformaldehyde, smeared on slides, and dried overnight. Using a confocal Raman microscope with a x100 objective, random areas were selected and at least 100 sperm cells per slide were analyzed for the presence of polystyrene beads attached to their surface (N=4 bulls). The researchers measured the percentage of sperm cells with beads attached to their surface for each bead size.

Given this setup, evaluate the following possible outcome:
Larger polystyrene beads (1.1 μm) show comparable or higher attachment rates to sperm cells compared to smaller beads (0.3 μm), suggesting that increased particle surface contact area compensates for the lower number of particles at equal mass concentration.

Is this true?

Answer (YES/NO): NO